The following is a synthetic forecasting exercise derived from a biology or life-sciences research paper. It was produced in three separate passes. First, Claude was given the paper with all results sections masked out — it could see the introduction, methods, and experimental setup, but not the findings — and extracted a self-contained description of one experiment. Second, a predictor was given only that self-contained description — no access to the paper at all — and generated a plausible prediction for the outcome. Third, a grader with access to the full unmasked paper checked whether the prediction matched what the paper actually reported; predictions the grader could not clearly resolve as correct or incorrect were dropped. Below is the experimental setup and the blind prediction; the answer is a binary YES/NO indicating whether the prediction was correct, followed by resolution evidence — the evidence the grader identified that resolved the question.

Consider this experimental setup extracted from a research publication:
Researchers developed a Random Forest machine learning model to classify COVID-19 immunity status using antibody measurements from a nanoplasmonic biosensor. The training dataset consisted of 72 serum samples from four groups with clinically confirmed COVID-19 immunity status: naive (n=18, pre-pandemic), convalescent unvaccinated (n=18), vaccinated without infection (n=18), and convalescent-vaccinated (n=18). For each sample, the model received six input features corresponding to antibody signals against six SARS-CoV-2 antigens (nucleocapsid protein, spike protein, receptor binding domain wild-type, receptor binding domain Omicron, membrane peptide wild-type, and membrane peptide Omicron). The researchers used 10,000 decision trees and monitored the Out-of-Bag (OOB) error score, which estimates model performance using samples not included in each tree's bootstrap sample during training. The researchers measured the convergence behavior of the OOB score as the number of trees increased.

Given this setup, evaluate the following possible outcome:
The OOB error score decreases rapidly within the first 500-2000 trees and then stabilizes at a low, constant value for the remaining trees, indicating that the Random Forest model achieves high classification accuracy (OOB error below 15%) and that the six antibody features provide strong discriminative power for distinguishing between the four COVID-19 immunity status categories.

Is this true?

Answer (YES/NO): YES